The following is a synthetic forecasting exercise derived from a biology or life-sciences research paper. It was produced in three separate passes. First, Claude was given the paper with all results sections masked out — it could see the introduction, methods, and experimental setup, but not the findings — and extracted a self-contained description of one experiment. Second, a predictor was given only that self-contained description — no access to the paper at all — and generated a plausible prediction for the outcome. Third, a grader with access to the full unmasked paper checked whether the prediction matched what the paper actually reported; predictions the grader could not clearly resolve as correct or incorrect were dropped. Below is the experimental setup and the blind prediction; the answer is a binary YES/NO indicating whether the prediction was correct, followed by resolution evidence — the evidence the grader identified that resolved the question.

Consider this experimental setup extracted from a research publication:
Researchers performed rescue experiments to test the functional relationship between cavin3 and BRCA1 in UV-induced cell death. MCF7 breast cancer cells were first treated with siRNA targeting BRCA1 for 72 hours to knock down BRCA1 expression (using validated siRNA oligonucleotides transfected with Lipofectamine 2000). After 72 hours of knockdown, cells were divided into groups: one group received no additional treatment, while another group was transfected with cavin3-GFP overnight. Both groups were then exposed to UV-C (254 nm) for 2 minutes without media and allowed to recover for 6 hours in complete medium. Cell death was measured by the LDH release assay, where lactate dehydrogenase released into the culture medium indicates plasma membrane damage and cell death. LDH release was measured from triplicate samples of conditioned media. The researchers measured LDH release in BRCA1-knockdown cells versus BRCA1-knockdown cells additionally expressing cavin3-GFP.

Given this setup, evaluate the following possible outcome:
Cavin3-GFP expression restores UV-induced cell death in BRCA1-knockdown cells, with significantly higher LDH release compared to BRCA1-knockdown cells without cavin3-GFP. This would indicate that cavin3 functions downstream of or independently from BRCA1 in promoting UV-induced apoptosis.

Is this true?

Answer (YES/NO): YES